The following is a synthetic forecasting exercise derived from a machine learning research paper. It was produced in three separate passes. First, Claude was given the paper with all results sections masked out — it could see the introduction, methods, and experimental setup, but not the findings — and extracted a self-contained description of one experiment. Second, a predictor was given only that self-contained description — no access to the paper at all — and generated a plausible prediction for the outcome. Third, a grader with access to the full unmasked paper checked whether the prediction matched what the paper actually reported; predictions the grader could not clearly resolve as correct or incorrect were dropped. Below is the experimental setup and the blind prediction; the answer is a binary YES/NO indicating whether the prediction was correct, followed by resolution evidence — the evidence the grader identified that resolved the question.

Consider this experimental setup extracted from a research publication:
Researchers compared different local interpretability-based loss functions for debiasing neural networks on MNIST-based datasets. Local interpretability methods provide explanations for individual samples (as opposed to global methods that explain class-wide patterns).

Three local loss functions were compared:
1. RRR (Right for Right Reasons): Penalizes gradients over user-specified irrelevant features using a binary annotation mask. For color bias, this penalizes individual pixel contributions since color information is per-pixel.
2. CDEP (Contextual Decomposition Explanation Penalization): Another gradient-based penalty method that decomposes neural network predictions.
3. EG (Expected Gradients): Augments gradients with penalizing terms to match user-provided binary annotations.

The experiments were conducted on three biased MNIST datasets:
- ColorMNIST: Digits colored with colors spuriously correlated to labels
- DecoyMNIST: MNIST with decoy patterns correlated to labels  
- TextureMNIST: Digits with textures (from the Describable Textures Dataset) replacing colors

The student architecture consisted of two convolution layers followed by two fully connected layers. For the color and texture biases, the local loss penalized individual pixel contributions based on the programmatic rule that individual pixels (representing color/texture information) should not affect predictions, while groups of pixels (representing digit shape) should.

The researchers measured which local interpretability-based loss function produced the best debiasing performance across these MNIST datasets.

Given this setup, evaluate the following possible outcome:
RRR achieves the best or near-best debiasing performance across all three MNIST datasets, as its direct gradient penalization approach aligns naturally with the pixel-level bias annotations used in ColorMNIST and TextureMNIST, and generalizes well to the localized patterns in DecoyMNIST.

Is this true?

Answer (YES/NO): YES